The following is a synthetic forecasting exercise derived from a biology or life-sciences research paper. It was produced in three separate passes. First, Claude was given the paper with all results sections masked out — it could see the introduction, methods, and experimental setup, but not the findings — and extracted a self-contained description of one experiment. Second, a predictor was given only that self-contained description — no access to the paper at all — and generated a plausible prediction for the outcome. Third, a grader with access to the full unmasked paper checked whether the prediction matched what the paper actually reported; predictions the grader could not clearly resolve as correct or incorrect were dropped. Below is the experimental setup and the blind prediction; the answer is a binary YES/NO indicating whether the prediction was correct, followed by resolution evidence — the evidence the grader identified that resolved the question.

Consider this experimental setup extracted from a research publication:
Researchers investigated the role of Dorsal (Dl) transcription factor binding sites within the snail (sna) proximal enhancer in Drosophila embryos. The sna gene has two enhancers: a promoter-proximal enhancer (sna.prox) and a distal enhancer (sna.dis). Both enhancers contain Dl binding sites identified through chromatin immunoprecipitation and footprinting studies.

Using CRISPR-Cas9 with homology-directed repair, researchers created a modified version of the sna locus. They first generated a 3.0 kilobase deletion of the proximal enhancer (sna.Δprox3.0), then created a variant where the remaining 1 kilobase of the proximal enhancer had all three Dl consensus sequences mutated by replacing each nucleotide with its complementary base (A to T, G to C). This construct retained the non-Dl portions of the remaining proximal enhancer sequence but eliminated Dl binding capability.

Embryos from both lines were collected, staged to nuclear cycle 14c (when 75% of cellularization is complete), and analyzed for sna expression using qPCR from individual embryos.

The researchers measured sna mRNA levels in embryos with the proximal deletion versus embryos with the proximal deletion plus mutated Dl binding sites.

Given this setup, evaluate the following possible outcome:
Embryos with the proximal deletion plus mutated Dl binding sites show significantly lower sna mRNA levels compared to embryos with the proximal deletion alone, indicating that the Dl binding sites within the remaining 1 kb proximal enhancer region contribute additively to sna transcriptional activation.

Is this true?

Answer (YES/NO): NO